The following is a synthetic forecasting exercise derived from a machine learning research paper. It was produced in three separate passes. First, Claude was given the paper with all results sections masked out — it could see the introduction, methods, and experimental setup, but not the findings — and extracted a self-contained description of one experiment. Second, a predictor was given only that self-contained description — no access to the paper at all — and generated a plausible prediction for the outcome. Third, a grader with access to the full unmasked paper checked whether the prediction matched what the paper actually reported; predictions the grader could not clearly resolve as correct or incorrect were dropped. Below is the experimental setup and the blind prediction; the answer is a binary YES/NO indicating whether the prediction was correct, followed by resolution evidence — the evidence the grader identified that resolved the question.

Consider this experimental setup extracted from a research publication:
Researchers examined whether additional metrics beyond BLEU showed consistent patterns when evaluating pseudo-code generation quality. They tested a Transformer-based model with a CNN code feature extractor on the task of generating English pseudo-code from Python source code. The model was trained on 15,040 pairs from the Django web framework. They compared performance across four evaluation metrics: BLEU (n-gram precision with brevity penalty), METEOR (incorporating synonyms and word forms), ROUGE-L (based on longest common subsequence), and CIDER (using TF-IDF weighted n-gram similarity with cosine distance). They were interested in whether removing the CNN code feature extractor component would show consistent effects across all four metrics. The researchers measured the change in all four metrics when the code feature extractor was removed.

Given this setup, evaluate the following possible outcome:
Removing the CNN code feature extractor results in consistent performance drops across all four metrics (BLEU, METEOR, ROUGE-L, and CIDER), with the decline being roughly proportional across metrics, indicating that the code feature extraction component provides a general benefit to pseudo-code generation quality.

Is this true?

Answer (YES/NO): NO